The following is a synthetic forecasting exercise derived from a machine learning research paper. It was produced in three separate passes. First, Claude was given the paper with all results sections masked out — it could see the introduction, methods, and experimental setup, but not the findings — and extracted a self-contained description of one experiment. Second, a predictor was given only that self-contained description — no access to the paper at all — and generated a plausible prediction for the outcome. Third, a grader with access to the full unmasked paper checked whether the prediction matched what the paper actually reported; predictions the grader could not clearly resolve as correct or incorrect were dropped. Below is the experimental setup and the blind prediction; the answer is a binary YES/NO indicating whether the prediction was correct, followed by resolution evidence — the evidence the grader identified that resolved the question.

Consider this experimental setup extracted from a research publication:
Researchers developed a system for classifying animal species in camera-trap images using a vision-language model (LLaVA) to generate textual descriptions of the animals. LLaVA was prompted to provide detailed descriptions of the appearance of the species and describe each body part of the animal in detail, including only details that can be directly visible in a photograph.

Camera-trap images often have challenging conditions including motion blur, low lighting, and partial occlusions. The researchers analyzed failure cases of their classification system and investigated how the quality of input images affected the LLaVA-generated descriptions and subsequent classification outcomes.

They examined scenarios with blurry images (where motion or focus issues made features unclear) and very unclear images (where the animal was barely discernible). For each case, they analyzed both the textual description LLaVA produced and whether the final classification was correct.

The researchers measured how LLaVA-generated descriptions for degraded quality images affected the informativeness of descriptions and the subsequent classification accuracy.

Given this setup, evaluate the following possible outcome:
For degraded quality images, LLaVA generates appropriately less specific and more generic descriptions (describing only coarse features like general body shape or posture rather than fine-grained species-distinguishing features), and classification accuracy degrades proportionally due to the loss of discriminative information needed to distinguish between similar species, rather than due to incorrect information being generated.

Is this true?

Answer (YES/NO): NO